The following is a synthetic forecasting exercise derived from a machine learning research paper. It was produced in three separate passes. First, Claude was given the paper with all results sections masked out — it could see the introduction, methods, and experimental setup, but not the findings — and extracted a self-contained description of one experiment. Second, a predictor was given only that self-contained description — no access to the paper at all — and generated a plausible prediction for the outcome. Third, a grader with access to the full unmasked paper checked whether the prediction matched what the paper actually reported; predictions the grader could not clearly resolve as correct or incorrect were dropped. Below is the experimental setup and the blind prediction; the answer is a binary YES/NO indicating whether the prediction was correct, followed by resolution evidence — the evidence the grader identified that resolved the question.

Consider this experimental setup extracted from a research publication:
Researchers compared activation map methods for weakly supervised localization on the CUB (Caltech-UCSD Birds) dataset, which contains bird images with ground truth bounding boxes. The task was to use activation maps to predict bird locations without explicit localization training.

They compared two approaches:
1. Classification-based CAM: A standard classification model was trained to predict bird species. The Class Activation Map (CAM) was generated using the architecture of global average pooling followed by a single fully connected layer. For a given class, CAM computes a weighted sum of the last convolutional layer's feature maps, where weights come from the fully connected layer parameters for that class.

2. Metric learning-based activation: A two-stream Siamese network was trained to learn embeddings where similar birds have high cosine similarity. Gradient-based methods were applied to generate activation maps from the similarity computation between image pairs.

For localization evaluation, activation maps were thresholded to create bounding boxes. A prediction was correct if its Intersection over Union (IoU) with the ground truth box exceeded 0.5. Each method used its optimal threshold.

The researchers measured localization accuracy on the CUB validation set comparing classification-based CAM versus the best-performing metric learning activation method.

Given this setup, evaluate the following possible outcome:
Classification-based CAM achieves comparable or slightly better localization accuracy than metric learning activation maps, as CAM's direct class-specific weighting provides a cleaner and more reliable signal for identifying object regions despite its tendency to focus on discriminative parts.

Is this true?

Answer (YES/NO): NO